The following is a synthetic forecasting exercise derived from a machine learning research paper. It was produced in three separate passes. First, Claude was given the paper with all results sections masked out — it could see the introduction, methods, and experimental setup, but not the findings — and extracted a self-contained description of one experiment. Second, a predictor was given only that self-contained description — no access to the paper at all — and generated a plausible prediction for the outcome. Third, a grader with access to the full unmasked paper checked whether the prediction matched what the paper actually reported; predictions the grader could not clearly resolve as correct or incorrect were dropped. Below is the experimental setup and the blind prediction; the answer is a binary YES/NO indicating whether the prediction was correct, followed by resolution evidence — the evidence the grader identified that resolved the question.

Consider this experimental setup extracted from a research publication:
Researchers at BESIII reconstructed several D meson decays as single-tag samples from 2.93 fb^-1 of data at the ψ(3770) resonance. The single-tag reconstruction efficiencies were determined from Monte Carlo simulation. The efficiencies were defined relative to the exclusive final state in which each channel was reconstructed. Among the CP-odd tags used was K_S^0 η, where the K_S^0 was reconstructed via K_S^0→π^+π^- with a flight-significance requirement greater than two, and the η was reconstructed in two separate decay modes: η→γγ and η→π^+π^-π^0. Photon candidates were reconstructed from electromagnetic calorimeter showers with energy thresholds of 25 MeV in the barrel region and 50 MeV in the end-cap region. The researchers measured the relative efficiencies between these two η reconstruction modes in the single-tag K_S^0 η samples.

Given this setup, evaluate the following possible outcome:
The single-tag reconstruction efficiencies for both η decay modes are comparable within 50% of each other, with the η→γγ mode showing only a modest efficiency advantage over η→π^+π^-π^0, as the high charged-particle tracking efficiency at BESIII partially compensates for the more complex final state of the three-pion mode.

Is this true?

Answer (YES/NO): NO